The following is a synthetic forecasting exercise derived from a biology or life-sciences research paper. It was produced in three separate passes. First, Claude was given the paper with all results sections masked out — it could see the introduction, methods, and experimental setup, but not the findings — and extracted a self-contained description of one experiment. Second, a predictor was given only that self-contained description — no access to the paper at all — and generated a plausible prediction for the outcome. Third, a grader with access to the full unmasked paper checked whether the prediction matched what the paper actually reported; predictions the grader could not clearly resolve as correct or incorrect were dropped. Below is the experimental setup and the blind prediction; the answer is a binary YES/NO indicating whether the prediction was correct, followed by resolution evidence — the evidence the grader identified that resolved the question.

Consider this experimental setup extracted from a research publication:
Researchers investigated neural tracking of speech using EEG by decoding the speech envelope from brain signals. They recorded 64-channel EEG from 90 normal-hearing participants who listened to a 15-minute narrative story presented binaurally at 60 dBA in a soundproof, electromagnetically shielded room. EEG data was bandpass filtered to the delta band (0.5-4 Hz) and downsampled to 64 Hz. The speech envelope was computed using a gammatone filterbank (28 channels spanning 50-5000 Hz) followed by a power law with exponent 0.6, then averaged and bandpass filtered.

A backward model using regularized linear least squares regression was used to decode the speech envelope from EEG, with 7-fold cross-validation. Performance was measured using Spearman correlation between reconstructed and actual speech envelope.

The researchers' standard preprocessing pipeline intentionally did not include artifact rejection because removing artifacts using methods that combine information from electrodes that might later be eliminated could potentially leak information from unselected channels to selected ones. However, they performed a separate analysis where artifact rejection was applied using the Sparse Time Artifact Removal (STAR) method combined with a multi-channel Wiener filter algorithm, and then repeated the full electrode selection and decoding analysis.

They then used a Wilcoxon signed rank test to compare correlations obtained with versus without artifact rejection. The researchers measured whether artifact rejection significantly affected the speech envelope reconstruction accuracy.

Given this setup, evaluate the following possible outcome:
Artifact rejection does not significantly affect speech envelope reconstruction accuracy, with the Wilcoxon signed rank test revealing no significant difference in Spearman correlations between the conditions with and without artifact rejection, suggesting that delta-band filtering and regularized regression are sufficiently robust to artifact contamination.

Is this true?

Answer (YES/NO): YES